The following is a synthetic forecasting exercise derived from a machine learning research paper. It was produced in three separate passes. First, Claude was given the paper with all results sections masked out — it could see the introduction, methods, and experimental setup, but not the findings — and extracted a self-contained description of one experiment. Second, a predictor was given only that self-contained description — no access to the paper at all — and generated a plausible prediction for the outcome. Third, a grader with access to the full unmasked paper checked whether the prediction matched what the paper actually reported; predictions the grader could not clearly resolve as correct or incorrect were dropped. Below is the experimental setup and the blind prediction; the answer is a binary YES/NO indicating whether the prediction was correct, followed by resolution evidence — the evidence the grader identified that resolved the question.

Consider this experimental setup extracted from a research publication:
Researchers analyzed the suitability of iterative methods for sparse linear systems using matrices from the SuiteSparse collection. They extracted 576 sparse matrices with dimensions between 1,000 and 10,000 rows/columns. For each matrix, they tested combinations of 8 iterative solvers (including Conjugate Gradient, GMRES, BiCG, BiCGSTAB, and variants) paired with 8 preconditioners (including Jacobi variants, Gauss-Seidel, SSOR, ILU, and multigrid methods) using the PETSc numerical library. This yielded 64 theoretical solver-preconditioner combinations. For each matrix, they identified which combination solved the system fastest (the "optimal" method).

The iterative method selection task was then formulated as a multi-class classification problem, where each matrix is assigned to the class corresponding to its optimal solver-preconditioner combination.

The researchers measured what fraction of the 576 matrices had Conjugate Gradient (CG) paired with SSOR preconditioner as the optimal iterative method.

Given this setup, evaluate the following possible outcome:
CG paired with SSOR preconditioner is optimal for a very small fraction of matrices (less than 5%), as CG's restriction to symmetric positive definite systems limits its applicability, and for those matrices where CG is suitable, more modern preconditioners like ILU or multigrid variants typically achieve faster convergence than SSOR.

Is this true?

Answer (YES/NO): NO